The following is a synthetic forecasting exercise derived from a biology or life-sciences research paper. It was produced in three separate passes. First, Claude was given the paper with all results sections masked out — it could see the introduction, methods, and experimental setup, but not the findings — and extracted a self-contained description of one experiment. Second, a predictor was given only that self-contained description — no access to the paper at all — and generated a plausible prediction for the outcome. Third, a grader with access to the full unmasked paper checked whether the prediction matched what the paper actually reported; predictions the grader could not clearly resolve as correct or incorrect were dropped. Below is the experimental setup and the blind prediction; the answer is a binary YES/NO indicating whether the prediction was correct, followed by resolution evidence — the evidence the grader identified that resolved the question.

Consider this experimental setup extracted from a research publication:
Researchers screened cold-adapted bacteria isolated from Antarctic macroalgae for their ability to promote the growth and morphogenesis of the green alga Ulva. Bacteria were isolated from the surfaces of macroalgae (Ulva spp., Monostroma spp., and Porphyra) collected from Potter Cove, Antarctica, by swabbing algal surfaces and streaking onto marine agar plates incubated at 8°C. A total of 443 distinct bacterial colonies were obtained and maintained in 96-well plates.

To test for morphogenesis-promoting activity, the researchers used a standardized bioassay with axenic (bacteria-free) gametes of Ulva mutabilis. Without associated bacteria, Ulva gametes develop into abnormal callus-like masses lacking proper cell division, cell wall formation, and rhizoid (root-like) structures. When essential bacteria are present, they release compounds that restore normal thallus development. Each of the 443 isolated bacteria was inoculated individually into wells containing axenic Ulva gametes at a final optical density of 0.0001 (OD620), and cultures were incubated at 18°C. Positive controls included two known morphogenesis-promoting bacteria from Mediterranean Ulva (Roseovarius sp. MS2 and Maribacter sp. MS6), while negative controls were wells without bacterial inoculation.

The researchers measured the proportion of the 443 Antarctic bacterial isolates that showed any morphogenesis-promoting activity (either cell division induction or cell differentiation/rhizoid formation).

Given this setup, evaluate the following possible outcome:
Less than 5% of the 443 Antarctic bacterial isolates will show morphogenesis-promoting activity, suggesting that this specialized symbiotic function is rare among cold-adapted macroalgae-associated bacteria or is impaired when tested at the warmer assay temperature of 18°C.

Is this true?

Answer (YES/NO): NO